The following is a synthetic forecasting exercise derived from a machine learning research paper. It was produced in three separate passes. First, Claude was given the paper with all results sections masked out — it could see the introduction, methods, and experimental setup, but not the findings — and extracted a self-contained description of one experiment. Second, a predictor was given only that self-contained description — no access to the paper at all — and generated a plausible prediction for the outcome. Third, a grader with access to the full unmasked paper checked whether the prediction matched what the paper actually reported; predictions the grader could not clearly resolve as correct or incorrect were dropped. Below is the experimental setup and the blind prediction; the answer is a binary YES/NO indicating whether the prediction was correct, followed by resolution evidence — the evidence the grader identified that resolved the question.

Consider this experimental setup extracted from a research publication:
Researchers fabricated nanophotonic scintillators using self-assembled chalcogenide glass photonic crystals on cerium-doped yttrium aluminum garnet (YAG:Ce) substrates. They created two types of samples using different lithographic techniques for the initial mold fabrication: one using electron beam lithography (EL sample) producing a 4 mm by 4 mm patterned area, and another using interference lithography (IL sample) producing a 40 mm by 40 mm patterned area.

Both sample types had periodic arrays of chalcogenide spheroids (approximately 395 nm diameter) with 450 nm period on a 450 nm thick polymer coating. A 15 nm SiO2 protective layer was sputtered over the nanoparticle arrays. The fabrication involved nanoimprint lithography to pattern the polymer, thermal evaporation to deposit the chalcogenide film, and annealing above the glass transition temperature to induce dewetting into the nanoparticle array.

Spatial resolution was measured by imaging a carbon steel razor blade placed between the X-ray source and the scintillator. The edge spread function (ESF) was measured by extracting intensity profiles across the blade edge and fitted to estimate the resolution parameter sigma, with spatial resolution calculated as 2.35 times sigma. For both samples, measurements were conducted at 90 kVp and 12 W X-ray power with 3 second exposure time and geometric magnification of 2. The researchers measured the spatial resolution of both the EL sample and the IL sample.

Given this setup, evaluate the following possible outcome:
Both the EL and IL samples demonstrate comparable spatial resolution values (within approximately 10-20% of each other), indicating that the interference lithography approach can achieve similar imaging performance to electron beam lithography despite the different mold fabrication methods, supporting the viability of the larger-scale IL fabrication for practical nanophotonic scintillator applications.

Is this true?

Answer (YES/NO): NO